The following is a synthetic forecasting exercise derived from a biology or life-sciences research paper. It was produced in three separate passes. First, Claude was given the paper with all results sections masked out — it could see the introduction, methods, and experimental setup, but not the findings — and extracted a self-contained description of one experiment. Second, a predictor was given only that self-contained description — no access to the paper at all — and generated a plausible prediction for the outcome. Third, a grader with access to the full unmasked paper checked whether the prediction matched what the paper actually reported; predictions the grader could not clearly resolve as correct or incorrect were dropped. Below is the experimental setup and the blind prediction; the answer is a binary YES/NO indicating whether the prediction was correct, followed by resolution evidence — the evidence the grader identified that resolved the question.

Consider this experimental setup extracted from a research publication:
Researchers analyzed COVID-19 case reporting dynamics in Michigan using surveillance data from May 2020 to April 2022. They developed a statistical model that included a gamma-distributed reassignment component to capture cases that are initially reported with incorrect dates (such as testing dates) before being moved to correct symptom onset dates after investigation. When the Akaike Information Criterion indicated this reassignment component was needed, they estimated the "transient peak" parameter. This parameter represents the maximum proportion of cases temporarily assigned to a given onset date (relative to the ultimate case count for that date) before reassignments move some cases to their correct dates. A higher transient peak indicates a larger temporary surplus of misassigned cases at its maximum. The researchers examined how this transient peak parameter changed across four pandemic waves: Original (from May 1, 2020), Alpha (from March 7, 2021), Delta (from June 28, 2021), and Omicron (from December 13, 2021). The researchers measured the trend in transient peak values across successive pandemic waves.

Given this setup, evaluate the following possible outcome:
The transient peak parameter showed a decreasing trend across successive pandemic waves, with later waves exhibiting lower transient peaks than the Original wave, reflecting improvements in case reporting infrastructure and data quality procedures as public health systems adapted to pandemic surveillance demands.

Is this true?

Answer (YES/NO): NO